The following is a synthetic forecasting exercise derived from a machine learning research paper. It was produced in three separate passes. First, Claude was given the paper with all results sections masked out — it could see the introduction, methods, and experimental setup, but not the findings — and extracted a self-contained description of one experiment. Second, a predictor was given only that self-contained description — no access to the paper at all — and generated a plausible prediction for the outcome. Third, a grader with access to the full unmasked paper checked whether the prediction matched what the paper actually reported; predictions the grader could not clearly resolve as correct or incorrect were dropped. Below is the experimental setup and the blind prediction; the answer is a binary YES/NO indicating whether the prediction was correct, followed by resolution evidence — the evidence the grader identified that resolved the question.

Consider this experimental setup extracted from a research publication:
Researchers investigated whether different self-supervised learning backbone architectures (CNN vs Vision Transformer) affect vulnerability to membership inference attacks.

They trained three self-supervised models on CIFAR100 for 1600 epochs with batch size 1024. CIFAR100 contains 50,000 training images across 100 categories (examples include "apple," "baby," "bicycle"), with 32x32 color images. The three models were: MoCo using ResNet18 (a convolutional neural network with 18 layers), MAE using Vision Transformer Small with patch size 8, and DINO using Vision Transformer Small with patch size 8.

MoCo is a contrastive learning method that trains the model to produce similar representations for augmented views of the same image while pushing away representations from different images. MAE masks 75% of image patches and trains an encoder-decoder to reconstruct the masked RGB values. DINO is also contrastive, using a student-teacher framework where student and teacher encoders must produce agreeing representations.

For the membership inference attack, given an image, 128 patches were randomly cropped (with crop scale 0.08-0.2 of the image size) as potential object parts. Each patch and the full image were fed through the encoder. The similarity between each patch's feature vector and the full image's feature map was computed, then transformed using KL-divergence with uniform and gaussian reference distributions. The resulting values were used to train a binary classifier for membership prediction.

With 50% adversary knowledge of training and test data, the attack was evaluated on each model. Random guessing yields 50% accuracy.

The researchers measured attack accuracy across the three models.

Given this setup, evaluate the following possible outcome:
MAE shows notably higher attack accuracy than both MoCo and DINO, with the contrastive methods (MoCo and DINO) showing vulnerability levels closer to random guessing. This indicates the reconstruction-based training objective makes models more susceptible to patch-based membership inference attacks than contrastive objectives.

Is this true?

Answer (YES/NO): NO